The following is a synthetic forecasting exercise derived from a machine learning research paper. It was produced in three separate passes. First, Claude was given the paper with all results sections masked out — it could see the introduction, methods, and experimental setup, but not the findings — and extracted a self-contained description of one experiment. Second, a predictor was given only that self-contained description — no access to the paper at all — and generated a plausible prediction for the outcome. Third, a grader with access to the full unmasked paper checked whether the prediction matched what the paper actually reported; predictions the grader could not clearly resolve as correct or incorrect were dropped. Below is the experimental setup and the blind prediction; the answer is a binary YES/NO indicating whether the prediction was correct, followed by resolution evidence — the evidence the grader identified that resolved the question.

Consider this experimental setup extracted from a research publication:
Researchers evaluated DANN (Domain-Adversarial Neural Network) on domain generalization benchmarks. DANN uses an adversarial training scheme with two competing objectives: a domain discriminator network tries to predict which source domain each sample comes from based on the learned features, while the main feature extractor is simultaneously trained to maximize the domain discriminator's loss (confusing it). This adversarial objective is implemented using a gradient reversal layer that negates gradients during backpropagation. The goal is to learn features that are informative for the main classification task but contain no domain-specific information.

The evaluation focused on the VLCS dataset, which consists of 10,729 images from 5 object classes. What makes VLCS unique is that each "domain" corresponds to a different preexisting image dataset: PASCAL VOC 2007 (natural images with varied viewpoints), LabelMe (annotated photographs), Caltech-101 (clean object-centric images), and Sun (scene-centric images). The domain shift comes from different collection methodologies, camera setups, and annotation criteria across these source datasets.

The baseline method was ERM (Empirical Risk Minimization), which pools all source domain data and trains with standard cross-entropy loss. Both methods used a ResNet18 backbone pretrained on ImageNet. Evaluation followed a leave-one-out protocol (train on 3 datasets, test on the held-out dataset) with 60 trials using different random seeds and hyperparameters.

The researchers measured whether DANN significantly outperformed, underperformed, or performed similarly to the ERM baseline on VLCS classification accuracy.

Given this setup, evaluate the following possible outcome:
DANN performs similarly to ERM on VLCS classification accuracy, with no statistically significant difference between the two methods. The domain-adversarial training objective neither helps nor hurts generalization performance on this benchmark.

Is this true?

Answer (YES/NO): NO